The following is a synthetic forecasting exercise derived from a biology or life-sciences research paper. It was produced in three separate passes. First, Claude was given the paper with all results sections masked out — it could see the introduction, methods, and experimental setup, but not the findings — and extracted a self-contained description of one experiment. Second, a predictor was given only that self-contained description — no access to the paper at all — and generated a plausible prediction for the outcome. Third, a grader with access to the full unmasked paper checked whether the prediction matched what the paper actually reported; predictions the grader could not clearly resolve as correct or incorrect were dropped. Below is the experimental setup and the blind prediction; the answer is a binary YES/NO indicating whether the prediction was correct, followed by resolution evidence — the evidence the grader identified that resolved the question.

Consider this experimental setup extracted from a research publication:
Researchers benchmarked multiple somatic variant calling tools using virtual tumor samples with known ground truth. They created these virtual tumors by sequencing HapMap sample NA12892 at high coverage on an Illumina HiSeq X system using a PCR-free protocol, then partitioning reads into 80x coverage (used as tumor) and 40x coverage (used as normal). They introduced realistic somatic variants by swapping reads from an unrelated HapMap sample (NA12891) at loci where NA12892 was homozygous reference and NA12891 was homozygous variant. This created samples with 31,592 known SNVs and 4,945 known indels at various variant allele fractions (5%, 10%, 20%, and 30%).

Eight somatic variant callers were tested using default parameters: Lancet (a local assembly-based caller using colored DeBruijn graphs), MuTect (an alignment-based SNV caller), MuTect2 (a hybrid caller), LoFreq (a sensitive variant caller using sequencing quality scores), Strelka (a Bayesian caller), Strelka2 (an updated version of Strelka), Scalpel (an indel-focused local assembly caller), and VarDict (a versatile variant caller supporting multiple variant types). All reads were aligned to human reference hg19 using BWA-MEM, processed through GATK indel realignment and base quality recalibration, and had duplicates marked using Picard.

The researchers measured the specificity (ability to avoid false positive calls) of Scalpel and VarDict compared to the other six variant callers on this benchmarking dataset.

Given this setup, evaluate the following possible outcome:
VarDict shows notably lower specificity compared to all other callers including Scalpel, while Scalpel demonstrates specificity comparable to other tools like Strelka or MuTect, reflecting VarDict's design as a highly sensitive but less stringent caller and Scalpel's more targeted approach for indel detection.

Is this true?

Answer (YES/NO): NO